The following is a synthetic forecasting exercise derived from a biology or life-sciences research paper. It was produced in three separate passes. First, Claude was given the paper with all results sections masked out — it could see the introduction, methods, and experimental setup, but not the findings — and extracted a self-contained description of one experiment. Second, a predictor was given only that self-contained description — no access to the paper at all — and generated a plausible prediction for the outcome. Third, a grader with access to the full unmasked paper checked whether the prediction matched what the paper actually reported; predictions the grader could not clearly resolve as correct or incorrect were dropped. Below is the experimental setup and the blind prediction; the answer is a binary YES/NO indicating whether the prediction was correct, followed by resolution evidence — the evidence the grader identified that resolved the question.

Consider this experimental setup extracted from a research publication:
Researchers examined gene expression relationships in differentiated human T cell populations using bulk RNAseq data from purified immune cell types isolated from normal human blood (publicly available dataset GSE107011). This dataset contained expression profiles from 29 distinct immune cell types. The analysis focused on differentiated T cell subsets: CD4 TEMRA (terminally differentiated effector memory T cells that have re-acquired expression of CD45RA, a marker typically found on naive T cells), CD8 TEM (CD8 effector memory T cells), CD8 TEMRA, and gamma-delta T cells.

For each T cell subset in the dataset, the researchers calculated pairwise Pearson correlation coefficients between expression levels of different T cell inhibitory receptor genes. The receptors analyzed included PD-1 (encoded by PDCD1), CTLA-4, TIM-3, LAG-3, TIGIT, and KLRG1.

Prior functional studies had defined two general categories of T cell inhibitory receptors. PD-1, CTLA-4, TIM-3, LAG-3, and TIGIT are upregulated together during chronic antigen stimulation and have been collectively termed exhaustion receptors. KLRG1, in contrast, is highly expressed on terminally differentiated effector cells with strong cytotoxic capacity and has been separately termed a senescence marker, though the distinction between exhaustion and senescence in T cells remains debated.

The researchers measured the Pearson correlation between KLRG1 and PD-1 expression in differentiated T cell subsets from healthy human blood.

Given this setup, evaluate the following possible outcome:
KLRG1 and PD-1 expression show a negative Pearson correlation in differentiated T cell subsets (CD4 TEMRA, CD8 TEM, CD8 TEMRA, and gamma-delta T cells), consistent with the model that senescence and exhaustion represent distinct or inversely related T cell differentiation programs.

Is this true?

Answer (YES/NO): YES